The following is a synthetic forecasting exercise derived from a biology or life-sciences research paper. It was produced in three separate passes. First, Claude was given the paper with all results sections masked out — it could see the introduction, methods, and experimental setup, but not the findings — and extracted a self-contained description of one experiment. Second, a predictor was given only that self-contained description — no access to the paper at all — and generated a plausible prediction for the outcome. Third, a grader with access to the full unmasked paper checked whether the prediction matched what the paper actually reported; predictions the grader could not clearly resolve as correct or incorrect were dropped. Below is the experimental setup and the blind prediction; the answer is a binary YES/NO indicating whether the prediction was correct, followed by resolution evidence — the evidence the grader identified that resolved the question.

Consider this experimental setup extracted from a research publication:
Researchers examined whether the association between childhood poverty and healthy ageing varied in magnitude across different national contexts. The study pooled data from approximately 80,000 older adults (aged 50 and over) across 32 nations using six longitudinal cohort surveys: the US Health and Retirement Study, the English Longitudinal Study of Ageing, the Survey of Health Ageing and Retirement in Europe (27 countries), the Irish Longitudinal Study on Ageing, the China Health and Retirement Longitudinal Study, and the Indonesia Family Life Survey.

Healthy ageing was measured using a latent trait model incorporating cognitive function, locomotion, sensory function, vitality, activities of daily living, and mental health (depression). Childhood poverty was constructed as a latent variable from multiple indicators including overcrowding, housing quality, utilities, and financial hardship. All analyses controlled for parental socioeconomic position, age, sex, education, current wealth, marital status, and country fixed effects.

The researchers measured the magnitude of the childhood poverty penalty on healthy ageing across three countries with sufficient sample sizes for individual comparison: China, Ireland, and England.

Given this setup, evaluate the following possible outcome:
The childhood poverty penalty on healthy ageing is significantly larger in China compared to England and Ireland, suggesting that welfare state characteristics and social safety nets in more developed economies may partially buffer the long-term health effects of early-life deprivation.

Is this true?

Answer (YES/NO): YES